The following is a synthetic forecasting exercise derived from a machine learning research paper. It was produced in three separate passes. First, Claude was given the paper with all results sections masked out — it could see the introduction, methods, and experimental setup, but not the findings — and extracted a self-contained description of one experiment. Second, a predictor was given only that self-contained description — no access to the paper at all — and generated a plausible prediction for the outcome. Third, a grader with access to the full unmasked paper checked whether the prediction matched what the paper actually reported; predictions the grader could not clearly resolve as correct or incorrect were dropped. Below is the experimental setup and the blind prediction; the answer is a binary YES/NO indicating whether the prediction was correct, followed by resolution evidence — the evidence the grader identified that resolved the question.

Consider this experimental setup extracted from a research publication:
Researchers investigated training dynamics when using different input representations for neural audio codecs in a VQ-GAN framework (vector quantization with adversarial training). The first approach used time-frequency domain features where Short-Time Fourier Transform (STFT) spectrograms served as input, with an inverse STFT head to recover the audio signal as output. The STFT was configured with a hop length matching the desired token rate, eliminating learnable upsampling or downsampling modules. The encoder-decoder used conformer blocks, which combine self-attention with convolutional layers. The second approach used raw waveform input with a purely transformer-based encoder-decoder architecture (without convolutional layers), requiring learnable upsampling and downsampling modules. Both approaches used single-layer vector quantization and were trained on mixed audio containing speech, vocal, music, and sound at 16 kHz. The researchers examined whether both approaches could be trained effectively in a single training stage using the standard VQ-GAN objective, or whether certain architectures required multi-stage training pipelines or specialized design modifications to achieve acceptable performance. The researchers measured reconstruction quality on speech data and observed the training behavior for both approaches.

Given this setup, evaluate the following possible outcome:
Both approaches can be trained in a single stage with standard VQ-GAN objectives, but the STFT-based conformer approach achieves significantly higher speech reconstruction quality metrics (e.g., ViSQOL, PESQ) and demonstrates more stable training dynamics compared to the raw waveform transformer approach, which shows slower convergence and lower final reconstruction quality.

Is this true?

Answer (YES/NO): NO